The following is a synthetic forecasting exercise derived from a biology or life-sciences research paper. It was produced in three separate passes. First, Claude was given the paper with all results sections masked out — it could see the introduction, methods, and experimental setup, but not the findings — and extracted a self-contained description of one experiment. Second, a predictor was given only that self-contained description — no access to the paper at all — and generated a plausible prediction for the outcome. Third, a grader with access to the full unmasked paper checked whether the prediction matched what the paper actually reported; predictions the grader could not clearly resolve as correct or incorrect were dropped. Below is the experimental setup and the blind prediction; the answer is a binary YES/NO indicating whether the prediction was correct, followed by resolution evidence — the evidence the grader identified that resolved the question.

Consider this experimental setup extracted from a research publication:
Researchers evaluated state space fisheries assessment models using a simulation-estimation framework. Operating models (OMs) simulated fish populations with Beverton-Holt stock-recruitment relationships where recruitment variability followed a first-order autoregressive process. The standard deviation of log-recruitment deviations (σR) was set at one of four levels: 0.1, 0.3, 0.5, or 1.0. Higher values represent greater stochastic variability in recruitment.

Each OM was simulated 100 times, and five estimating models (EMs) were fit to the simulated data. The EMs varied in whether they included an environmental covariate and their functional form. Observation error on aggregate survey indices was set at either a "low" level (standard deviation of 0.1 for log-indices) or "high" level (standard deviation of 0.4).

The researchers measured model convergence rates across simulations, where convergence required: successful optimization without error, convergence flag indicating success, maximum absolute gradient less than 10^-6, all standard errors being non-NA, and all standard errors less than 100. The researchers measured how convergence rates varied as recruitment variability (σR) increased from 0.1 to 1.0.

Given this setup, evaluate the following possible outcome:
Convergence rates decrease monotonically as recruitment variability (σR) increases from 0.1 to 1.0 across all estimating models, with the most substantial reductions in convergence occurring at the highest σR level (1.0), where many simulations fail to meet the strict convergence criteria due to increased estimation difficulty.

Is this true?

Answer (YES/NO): NO